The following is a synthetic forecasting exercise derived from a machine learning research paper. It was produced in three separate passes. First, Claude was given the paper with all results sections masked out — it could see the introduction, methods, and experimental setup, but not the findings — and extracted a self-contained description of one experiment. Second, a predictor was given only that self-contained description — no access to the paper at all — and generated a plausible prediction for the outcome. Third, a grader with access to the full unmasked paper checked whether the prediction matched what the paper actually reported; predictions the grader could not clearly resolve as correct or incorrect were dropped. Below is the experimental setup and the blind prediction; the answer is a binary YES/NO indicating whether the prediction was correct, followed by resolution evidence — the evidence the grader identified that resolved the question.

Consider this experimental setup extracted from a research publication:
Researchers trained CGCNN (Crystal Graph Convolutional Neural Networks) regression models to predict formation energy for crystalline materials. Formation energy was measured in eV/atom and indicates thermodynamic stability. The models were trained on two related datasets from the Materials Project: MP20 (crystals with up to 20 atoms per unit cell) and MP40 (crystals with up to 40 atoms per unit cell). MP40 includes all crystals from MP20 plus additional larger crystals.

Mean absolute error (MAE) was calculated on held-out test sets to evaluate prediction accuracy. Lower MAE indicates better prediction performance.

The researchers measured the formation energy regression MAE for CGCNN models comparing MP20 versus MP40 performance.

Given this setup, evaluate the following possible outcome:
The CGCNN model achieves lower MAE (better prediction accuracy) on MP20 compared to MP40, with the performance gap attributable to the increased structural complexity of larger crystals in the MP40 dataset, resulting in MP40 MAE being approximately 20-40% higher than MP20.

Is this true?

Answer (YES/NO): NO